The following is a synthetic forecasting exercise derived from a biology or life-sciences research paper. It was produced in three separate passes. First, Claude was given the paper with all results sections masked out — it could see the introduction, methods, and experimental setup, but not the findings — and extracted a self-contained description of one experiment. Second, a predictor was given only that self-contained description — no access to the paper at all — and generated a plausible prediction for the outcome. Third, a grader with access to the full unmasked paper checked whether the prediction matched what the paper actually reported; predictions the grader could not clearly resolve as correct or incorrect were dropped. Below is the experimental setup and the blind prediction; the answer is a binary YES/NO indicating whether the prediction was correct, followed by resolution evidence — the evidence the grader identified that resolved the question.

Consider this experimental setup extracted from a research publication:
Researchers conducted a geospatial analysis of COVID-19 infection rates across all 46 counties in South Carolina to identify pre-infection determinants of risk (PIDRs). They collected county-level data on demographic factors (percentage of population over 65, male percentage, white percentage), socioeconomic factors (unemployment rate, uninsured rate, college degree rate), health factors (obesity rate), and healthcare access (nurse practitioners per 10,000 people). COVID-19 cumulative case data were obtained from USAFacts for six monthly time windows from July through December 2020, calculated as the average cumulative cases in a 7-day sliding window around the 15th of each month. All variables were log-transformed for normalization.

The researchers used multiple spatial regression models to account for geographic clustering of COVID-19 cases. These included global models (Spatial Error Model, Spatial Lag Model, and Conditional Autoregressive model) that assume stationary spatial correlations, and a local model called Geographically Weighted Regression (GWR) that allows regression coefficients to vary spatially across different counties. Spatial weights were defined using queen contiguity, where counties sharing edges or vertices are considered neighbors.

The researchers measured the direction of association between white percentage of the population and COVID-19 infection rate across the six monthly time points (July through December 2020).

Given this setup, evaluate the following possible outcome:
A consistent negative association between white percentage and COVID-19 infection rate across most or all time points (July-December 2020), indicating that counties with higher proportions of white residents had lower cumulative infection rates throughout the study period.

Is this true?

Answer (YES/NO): NO